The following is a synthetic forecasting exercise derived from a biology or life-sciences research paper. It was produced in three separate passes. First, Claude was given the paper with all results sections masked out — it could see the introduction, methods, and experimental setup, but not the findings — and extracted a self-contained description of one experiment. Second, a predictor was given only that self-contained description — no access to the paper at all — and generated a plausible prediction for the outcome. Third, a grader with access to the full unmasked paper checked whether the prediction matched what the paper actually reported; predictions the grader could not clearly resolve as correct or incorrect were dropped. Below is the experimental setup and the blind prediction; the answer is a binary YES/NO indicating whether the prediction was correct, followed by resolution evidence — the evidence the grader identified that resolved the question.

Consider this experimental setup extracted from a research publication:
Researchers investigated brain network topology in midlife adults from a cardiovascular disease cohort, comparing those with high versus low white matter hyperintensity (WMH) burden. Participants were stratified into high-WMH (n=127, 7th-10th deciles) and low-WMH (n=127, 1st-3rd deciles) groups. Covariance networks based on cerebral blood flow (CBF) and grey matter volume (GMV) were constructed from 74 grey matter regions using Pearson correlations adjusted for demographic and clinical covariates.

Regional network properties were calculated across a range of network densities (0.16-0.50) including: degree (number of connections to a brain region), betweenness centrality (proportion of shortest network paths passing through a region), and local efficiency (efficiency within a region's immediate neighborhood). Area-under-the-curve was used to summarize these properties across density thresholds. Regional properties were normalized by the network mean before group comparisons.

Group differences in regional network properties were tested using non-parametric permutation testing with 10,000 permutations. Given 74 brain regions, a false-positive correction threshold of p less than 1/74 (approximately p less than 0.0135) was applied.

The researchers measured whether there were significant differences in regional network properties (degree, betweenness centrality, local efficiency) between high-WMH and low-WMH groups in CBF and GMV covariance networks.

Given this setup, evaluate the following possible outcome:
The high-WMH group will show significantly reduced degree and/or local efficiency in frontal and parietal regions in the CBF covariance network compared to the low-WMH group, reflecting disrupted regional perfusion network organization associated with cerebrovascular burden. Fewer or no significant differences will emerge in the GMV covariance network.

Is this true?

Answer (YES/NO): NO